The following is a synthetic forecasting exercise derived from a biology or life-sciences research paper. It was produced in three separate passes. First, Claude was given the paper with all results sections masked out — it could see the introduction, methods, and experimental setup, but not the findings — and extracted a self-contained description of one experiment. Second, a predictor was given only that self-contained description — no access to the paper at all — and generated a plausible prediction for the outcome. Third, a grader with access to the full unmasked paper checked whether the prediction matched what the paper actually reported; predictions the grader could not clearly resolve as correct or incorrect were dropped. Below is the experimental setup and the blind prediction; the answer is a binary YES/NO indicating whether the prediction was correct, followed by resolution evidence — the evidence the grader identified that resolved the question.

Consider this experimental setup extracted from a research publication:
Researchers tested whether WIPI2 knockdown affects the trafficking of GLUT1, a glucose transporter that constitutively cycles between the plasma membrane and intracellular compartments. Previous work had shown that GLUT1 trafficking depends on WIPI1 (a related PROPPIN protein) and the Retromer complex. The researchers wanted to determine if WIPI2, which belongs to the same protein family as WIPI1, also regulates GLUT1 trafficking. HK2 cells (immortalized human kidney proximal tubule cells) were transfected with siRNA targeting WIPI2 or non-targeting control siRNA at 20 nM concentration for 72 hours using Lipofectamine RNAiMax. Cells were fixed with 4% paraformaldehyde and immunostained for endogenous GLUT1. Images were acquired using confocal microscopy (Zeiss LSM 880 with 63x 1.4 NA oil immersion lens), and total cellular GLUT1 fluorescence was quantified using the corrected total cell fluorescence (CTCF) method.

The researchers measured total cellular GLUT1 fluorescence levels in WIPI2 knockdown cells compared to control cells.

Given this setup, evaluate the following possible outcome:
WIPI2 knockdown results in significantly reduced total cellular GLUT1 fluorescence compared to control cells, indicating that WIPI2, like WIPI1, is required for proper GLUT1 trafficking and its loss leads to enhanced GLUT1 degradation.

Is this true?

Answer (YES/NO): NO